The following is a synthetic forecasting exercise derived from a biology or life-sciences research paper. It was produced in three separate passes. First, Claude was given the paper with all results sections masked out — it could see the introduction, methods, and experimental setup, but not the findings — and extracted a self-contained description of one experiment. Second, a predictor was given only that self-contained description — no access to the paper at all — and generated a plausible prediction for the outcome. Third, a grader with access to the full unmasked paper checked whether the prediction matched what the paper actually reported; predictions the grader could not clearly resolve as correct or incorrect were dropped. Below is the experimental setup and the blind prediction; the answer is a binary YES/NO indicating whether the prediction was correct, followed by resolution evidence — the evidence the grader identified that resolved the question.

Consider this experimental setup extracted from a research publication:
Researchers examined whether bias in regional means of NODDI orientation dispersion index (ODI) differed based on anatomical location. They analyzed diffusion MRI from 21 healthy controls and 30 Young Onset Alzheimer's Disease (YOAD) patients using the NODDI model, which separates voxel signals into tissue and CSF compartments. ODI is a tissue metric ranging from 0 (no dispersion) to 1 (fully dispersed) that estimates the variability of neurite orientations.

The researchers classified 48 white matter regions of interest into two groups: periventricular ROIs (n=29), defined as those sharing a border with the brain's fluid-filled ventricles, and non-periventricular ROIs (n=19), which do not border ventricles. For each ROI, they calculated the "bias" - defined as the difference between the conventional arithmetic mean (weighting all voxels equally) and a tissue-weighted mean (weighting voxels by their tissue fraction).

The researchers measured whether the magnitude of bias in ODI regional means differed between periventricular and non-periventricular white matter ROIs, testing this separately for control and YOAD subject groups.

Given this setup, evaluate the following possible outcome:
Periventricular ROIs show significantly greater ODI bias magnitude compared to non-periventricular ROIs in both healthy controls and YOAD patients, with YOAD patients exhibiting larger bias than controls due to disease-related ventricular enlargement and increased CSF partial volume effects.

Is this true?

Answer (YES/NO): YES